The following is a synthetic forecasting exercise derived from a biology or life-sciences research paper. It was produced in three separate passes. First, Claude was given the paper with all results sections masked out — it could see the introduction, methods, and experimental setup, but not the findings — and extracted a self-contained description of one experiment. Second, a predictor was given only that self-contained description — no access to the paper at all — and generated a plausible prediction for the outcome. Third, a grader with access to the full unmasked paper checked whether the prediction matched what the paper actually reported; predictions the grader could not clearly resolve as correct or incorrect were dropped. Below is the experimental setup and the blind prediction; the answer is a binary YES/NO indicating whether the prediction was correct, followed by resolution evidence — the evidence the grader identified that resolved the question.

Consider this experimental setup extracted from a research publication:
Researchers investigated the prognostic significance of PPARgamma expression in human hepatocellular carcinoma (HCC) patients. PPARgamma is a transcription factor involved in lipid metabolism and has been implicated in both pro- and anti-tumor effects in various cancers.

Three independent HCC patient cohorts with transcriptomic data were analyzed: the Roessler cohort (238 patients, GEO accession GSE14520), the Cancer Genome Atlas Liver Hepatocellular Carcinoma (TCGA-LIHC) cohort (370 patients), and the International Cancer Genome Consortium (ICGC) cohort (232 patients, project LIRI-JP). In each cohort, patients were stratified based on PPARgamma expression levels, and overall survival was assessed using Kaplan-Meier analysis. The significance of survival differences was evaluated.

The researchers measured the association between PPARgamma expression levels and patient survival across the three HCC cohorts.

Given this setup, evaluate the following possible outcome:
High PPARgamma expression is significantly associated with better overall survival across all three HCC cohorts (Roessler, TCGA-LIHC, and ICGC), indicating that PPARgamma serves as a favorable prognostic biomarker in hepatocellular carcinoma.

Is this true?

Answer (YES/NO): NO